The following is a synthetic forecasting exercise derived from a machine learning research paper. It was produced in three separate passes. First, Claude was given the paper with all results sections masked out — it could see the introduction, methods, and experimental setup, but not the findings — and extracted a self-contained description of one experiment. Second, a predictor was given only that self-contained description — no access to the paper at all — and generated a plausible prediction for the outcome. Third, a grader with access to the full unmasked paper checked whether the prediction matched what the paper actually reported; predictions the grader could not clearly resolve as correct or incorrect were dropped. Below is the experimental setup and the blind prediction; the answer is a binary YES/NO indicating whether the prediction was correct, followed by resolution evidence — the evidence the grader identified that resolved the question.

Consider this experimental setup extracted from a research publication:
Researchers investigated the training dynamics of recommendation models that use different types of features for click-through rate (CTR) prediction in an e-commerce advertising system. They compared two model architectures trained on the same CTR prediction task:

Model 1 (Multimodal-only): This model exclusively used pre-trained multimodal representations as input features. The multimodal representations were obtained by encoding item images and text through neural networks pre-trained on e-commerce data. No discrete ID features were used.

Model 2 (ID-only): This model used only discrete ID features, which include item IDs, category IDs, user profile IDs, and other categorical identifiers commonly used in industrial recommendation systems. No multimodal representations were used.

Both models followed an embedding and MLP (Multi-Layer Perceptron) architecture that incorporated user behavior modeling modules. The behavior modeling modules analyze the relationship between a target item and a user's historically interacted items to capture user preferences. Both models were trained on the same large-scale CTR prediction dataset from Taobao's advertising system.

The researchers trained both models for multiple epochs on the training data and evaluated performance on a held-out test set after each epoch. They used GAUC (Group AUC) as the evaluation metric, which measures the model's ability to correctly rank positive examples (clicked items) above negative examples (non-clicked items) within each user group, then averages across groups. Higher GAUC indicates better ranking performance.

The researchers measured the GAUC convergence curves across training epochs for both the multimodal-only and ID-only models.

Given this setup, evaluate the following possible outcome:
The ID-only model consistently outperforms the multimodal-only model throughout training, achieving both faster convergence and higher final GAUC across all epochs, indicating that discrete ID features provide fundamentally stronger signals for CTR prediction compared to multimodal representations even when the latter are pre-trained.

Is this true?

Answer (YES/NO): NO